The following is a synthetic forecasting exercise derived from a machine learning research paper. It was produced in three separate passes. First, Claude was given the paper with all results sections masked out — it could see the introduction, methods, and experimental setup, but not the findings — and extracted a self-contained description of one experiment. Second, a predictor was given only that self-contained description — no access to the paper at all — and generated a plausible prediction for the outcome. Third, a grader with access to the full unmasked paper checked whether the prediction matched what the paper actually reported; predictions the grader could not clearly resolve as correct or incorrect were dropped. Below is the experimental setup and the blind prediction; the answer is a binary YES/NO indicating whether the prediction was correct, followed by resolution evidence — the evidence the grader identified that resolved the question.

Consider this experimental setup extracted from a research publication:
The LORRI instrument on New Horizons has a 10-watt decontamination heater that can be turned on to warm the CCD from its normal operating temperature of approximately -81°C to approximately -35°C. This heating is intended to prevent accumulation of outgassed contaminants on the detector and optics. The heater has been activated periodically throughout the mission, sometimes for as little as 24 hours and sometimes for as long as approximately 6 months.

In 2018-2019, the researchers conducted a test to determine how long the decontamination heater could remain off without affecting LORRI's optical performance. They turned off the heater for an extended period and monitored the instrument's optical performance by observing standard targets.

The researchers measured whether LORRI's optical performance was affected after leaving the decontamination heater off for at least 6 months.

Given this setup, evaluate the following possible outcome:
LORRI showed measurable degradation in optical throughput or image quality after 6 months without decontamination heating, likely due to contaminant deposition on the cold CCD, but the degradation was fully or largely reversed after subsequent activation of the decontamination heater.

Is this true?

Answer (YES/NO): NO